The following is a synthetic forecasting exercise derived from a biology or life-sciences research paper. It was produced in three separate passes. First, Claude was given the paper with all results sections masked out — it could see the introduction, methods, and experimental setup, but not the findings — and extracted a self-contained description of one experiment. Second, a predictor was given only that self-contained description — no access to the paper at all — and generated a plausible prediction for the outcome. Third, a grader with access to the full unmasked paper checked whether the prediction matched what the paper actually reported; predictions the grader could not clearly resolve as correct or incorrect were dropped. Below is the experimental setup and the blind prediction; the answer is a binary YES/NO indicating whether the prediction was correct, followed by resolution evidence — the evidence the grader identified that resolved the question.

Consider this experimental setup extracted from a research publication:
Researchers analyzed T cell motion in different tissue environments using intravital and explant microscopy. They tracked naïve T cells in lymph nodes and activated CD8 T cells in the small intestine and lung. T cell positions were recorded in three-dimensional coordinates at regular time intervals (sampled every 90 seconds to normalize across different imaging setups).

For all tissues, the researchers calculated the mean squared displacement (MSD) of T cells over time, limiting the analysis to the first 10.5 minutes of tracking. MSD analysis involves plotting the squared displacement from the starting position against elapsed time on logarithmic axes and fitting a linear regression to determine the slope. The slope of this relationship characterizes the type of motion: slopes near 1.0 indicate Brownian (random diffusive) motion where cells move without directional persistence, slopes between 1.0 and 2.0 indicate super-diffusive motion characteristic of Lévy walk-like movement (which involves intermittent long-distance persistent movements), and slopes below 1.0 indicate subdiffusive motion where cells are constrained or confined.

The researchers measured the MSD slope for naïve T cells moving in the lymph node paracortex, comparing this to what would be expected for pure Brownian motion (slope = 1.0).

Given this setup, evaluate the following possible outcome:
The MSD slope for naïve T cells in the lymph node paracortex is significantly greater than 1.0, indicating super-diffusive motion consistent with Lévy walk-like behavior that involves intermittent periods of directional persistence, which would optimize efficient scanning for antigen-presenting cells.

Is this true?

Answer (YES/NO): YES